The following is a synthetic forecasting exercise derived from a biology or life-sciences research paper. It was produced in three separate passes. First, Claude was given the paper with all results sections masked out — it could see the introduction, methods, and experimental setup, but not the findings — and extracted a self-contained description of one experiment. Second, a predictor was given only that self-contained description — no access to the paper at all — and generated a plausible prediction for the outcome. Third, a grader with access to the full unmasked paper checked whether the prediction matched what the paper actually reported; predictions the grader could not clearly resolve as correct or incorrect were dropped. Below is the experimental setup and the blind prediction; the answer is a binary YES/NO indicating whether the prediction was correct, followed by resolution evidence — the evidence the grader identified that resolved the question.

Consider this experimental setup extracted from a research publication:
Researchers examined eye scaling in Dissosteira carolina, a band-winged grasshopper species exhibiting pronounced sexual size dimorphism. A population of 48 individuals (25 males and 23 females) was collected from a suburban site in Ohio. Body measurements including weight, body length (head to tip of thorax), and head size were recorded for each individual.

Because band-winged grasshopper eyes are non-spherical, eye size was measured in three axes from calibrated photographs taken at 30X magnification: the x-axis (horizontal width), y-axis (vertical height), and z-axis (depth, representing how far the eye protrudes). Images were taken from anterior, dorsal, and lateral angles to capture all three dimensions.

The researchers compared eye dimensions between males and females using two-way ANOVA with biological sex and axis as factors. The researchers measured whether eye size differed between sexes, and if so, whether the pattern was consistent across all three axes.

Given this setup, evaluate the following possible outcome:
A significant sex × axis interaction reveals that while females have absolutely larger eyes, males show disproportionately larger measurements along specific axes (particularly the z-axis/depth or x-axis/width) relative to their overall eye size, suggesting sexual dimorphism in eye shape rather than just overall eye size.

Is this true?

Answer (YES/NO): NO